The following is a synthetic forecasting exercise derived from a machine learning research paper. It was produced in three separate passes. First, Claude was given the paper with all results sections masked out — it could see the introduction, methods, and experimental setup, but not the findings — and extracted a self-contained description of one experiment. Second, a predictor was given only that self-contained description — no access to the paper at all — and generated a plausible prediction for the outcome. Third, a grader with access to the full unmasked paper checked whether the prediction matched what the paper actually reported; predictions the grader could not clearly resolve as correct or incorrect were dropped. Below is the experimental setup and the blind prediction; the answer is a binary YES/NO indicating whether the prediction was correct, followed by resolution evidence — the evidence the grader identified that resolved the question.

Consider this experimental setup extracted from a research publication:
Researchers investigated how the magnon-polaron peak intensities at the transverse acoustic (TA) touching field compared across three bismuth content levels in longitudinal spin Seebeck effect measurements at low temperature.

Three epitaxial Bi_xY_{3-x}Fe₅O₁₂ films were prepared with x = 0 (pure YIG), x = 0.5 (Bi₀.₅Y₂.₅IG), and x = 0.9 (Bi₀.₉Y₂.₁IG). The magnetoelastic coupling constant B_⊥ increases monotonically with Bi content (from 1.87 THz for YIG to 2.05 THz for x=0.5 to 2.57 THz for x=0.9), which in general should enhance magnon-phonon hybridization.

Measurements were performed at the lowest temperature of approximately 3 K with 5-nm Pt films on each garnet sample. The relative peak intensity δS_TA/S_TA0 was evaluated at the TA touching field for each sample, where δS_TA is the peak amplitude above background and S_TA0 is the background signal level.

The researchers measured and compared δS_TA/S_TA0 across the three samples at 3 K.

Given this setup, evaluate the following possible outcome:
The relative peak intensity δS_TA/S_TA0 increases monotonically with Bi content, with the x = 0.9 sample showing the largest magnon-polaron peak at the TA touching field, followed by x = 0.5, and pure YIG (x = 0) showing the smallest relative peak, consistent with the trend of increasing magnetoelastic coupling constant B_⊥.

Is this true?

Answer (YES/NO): NO